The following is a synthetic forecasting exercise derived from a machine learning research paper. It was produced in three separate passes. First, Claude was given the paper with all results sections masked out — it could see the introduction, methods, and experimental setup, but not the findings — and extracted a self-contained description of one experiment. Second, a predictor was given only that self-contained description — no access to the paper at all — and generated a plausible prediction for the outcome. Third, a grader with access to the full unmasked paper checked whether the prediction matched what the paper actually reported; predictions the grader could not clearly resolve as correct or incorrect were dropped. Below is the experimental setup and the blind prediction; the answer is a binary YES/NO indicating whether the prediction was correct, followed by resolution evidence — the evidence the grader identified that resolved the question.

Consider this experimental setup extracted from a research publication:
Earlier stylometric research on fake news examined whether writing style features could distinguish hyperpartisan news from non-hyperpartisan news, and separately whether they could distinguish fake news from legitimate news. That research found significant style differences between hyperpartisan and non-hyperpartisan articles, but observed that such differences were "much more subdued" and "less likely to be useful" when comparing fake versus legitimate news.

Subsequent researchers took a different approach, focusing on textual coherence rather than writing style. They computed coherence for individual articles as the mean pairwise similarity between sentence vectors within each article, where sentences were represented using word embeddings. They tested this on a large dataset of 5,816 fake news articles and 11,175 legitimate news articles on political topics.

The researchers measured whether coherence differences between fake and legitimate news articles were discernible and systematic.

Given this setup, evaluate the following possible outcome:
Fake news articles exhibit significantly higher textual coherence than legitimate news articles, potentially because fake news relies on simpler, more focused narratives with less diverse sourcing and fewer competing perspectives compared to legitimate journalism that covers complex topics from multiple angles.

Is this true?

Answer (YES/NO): NO